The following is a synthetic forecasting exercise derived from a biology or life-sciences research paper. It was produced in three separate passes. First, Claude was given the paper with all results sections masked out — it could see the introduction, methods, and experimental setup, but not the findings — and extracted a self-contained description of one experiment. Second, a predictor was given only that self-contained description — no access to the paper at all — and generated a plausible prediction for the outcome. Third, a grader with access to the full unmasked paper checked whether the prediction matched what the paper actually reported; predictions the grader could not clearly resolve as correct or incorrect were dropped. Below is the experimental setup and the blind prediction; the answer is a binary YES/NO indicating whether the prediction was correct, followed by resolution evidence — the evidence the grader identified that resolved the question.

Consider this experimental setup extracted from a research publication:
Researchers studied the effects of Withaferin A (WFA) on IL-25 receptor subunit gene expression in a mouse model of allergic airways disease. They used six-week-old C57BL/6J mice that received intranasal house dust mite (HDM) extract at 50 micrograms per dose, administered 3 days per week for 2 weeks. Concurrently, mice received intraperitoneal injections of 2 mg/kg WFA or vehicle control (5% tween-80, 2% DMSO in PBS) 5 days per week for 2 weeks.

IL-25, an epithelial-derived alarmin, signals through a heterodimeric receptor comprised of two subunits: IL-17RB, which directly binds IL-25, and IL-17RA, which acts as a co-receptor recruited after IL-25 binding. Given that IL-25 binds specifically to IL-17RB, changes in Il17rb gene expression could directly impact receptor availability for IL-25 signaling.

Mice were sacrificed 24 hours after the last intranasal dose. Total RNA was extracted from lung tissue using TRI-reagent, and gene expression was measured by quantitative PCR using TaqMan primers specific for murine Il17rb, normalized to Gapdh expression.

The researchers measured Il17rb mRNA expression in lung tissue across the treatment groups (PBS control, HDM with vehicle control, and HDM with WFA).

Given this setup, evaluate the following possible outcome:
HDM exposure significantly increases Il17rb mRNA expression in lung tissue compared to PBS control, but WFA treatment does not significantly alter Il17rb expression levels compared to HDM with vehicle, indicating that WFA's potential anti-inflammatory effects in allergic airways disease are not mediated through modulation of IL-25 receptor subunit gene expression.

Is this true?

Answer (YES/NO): NO